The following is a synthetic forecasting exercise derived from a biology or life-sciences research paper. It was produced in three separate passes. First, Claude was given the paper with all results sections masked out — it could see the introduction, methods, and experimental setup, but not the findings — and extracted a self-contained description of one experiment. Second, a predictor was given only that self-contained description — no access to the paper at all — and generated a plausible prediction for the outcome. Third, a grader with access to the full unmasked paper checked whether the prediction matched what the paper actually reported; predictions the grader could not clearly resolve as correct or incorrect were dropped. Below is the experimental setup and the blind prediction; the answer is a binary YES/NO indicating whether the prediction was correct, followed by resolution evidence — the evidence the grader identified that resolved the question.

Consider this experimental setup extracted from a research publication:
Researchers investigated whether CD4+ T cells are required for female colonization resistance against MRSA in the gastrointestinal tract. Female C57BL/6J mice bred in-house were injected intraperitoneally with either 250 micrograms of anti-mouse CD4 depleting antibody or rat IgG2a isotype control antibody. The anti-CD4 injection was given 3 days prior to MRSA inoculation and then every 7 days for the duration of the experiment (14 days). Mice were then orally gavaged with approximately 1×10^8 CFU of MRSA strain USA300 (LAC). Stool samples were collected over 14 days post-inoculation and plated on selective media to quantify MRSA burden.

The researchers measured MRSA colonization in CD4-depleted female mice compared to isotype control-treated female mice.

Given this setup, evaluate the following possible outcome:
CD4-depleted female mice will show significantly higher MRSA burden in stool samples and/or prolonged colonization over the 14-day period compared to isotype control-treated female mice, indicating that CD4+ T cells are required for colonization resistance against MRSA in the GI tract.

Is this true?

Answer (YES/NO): YES